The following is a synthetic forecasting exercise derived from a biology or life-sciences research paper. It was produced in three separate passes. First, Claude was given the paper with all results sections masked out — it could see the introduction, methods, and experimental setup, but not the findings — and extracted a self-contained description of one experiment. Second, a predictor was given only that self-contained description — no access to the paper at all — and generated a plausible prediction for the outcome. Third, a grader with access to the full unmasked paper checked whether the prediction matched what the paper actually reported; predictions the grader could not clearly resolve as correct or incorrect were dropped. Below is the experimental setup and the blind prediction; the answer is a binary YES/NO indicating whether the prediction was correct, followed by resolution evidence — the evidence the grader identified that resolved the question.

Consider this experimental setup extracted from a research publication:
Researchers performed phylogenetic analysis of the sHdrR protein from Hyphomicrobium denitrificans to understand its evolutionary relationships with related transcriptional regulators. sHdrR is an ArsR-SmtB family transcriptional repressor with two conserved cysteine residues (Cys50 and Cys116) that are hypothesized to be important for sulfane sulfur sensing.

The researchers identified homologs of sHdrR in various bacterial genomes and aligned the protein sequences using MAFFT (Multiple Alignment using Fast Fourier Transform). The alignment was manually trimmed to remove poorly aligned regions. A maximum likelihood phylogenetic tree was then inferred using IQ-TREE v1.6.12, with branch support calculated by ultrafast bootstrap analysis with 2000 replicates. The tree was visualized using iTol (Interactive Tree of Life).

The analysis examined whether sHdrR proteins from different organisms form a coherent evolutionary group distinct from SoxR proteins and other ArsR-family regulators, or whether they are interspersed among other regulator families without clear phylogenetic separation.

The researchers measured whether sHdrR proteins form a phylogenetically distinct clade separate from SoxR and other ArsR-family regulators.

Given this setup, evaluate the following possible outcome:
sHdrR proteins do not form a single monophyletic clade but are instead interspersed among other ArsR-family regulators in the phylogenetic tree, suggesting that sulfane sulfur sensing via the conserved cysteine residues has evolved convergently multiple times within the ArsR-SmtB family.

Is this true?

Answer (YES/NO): YES